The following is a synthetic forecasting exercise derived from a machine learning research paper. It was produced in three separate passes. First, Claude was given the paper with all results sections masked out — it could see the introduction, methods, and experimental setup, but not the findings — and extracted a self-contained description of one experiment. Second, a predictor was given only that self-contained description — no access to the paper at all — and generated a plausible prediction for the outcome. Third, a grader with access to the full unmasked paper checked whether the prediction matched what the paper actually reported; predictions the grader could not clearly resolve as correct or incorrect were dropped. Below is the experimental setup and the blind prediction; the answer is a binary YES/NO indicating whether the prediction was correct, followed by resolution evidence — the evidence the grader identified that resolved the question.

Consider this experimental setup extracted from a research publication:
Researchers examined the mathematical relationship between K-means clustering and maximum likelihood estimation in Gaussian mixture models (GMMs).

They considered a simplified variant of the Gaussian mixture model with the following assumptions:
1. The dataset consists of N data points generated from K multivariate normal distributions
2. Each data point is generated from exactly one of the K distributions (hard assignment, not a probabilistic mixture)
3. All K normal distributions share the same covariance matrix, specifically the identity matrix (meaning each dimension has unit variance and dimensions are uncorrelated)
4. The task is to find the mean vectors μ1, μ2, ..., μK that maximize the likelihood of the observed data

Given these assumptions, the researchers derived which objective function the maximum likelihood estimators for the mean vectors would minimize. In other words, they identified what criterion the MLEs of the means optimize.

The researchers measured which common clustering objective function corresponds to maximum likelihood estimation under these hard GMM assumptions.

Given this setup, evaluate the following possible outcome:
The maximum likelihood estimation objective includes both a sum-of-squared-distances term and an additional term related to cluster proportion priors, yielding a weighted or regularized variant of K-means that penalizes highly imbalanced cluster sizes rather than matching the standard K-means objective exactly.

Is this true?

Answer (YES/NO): NO